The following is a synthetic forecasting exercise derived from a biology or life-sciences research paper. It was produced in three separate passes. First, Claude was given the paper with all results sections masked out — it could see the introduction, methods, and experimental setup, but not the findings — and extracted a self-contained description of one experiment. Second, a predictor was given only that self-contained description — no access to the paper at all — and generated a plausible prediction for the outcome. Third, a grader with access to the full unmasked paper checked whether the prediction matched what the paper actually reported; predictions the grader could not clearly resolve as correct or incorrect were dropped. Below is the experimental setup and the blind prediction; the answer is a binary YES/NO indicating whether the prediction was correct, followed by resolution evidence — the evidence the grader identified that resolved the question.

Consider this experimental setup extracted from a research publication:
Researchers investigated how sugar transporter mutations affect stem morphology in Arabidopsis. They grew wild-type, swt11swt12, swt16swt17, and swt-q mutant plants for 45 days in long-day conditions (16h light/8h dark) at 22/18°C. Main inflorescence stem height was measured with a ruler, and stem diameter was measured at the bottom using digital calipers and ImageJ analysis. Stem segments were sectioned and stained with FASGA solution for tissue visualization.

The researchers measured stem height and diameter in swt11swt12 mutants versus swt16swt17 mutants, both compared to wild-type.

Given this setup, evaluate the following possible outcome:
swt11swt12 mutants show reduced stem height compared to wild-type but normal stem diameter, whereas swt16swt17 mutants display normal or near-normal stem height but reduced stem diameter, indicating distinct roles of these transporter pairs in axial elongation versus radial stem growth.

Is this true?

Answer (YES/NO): NO